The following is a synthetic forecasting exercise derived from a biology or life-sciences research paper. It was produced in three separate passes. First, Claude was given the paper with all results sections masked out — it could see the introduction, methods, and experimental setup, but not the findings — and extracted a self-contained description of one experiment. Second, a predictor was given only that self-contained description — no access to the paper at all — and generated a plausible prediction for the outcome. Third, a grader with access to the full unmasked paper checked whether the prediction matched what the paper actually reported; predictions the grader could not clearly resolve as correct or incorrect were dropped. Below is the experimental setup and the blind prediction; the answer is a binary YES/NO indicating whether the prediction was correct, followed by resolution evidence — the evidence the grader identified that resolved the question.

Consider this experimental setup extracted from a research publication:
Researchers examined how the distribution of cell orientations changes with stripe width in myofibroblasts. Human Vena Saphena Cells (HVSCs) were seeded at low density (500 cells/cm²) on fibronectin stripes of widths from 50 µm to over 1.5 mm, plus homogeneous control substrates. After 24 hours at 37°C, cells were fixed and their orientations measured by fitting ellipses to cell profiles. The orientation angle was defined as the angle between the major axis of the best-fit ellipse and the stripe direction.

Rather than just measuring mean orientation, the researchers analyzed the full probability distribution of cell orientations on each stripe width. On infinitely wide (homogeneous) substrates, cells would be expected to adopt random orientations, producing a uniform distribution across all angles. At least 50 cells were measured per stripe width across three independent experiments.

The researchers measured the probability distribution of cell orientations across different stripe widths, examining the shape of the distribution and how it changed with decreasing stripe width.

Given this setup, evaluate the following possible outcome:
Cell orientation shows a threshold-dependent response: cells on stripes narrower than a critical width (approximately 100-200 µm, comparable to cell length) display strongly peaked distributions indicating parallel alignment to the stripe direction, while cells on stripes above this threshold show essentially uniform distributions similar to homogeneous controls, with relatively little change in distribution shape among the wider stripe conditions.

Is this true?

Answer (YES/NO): NO